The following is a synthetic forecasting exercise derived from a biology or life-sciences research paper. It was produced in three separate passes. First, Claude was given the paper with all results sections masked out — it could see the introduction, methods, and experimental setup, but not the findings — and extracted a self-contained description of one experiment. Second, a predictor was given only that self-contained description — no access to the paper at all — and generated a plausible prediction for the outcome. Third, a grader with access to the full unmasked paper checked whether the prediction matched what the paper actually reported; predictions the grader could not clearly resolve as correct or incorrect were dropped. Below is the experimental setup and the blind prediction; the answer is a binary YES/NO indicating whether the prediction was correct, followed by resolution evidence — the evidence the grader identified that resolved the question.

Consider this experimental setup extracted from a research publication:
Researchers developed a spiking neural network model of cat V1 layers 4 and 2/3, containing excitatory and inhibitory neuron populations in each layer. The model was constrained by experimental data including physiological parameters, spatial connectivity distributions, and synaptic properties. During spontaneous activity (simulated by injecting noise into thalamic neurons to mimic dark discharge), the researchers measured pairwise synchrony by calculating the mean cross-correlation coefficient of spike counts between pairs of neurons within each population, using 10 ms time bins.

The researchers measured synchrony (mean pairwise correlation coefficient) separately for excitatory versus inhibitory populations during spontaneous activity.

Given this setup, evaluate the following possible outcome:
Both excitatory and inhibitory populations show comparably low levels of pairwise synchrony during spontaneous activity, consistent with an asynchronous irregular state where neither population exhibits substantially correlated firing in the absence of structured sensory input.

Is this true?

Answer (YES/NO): NO